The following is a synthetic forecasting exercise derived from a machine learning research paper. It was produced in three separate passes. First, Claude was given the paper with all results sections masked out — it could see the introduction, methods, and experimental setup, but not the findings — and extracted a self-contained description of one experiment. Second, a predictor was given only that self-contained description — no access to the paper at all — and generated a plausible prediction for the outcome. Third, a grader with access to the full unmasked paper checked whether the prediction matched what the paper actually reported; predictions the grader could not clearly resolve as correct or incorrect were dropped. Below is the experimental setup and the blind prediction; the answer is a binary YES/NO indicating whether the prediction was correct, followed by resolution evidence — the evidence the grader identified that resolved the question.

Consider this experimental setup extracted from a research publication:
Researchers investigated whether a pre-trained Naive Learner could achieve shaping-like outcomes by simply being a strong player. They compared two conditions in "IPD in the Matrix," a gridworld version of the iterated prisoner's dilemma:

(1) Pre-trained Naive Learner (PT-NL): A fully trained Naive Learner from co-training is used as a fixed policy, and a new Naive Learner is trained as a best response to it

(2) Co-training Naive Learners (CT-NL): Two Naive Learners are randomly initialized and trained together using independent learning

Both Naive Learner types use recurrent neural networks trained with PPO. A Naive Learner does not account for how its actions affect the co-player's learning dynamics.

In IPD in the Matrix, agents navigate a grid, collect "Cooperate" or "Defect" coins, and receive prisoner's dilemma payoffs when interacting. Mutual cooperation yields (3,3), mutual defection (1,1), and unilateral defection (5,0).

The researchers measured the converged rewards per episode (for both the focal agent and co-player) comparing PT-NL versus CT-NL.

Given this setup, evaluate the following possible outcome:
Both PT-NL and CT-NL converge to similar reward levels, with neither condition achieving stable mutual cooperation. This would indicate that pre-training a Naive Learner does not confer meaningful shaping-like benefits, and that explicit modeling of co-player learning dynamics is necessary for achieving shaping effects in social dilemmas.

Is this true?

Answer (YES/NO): NO